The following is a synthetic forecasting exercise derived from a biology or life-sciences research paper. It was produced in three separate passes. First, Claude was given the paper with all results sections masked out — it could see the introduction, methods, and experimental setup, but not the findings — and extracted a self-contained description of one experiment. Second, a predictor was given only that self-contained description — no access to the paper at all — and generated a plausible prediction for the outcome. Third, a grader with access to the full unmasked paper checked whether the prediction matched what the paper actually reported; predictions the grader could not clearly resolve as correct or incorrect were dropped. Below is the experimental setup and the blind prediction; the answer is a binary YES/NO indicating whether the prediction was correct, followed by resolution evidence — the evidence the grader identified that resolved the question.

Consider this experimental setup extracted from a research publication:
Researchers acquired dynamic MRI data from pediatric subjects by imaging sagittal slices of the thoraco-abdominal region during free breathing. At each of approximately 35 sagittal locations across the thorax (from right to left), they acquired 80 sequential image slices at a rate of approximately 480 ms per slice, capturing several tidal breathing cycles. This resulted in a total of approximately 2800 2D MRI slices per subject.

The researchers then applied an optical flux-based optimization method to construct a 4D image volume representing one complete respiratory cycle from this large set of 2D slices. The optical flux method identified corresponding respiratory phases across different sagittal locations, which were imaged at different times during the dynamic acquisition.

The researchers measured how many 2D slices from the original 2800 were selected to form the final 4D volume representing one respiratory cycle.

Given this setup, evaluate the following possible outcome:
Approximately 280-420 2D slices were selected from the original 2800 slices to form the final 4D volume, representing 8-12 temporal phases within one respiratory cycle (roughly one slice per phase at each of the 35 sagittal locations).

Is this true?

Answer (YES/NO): NO